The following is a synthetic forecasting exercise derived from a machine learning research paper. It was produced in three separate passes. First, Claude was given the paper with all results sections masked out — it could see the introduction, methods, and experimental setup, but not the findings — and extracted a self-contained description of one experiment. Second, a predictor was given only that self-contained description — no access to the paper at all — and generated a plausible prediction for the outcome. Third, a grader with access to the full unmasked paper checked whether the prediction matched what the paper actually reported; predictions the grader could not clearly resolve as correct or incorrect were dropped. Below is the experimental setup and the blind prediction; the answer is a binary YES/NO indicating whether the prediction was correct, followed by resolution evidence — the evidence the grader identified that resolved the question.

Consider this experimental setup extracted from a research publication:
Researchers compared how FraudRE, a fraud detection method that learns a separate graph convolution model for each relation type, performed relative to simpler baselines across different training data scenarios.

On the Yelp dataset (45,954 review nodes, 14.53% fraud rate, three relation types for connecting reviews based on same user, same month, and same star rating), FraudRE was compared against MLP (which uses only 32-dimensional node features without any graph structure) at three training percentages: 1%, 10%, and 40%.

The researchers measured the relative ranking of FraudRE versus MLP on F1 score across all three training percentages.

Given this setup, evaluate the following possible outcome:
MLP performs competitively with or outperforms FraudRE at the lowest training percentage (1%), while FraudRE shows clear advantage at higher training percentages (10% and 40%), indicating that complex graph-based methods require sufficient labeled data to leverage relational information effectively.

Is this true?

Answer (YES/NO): NO